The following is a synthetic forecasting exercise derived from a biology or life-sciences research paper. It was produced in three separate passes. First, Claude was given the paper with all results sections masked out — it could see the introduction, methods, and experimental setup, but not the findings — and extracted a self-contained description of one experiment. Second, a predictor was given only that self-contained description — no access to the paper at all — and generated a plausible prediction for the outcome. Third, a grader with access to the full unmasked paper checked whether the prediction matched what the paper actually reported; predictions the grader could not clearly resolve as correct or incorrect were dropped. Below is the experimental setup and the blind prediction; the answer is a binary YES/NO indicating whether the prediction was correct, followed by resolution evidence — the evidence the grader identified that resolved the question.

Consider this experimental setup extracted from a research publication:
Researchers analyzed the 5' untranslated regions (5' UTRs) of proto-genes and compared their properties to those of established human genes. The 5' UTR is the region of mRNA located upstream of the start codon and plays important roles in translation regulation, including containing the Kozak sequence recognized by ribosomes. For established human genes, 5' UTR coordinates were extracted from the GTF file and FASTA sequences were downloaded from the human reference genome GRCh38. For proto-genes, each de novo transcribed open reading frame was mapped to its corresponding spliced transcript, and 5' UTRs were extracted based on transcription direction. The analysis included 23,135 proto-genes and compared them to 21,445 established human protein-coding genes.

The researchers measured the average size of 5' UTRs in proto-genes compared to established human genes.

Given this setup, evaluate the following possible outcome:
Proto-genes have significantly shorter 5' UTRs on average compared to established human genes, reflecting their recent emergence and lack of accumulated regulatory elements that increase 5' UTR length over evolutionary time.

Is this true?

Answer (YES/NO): NO